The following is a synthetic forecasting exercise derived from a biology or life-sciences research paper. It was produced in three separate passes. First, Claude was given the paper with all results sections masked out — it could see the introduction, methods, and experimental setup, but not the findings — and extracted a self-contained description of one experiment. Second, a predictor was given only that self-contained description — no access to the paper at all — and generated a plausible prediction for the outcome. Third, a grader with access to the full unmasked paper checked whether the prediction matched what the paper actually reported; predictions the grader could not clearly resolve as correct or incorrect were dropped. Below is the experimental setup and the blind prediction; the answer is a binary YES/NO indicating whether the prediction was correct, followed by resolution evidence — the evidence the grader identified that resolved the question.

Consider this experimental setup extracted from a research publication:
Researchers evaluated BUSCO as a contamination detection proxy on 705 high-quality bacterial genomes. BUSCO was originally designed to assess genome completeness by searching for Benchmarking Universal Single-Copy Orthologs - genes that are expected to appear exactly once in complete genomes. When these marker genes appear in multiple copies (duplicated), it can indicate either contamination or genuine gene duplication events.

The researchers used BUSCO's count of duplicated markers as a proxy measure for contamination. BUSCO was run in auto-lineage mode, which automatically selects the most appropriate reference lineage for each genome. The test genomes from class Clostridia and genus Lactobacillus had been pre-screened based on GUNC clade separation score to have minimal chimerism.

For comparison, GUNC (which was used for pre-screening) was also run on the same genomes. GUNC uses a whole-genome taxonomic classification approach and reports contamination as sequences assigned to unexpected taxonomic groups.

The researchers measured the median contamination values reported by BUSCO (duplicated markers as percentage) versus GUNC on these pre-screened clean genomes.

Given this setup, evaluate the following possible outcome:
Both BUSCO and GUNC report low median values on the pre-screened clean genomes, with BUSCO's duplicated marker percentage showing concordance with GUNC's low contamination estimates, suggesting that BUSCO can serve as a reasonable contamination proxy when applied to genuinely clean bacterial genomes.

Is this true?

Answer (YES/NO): NO